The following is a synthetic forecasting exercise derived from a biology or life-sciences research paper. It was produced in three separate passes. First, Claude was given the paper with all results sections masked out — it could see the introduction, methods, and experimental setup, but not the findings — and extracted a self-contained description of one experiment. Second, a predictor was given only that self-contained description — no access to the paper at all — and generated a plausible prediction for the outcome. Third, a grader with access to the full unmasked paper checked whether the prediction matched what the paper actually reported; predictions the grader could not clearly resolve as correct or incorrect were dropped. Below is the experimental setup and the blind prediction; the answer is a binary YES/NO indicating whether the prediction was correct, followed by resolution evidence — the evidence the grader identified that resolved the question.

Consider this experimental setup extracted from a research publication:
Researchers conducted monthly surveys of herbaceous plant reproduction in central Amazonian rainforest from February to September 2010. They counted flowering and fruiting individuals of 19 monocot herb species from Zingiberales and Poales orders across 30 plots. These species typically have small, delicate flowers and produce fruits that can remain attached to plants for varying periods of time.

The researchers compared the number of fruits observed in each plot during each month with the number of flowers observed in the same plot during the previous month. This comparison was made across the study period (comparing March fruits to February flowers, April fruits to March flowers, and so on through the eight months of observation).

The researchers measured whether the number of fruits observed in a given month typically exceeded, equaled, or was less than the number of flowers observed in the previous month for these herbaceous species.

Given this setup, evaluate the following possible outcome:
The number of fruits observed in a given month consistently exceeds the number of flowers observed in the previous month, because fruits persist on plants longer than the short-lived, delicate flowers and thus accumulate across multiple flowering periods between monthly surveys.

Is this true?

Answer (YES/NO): YES